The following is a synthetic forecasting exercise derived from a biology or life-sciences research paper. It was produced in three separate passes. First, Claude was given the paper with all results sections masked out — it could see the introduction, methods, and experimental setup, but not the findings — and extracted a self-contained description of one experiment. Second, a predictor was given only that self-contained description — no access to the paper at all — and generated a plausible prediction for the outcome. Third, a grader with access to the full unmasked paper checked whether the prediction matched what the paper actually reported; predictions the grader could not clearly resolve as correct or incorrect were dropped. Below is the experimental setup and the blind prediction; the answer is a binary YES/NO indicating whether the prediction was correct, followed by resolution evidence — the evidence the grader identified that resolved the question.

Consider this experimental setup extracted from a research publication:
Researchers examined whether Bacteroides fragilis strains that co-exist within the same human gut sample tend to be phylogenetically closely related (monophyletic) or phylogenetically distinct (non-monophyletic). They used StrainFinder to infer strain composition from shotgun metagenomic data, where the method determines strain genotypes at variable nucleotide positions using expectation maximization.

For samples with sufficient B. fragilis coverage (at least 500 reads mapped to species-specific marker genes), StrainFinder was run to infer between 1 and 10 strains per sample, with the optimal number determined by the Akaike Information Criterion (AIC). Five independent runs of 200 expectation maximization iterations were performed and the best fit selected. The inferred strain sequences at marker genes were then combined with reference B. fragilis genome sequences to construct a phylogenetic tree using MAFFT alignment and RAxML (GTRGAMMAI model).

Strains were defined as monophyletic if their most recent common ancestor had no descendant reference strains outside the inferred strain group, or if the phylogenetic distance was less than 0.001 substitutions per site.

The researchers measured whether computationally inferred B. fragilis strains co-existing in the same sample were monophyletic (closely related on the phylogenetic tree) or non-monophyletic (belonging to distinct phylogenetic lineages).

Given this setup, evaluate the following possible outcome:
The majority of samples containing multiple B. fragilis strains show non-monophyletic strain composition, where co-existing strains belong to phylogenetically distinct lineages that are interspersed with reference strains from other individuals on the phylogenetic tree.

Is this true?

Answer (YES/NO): NO